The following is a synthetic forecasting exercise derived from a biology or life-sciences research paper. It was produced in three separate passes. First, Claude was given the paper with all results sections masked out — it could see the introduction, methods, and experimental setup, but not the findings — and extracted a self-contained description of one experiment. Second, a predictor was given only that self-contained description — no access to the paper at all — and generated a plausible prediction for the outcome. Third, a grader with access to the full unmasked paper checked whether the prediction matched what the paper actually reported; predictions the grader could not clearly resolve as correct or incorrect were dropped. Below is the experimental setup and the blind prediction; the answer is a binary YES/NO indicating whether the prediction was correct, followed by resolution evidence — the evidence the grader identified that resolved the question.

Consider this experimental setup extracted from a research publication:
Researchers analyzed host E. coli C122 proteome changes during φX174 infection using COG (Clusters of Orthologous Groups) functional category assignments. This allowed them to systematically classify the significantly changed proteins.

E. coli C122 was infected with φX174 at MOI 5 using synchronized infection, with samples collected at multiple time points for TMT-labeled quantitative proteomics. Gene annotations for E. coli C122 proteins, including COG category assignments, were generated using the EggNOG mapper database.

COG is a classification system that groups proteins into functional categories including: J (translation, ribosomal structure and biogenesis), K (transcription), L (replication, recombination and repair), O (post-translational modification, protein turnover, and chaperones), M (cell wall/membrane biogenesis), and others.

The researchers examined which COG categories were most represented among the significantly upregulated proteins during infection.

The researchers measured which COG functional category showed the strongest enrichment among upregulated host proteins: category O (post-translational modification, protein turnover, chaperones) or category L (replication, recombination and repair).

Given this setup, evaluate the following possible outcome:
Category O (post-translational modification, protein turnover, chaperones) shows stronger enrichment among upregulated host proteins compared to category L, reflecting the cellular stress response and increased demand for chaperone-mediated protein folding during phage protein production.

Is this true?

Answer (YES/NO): YES